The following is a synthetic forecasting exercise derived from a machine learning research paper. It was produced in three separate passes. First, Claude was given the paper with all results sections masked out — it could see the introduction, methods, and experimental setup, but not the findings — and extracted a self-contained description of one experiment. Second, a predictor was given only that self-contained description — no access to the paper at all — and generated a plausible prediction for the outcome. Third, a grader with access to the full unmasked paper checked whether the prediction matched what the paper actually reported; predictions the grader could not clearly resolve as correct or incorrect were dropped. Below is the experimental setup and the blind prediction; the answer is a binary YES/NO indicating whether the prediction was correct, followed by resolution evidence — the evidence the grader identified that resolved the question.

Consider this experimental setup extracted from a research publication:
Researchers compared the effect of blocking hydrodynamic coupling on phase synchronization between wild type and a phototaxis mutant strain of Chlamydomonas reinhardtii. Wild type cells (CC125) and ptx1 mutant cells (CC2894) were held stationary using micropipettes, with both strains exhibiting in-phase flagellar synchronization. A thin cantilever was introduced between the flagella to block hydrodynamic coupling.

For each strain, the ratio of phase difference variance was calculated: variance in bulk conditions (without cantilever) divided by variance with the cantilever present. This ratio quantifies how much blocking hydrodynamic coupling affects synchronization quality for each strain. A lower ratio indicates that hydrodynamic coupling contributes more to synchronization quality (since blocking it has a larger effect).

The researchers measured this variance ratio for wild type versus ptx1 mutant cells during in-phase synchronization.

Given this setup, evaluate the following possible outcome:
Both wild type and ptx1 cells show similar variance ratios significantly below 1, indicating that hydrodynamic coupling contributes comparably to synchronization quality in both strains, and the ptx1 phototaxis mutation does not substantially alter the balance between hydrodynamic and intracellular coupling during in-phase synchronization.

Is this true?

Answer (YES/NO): NO